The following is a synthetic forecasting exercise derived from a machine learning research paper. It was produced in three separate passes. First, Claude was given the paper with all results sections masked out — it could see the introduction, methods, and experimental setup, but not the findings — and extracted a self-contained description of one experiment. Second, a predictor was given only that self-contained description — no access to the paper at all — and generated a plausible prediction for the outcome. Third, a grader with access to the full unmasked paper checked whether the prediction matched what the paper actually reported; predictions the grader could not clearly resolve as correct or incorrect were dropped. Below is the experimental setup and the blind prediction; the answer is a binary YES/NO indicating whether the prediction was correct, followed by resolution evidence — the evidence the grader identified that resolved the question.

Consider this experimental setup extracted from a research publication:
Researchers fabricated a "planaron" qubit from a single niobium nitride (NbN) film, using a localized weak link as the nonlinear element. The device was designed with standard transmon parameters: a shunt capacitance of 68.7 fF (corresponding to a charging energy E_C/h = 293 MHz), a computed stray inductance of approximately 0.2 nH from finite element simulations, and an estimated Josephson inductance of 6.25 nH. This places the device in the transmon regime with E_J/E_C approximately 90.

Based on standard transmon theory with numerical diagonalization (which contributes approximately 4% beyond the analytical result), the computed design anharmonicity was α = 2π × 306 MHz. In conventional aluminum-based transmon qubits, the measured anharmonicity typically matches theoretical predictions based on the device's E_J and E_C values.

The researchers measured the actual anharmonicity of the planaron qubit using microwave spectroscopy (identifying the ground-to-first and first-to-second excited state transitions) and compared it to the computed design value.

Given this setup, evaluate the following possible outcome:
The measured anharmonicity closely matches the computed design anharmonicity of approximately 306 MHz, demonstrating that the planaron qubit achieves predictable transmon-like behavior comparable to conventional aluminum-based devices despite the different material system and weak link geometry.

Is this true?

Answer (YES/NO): NO